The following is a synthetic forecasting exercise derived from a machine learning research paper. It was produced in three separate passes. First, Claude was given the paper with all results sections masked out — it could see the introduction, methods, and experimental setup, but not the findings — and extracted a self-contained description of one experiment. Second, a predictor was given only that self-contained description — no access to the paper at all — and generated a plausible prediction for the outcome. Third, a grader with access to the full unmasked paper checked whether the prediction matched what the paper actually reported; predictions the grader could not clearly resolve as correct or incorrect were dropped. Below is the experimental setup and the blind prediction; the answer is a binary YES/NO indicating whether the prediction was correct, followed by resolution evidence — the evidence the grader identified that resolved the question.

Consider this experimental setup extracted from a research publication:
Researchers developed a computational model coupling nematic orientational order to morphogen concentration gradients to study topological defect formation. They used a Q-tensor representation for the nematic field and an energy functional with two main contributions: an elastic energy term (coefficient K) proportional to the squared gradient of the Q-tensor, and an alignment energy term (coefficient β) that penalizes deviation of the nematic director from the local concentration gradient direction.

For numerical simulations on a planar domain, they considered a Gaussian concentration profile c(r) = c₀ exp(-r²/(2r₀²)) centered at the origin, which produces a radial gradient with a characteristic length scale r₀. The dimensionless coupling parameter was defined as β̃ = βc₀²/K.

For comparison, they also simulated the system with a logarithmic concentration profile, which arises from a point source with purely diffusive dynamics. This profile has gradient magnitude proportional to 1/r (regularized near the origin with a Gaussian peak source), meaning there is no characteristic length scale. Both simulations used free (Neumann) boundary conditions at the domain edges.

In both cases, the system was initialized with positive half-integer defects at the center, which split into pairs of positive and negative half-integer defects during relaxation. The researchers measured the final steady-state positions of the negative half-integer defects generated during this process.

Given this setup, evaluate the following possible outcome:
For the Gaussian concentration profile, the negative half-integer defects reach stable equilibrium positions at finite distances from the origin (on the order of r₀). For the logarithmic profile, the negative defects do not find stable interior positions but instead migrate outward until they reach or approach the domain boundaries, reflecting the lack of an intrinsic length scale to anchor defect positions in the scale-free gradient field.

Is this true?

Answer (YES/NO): YES